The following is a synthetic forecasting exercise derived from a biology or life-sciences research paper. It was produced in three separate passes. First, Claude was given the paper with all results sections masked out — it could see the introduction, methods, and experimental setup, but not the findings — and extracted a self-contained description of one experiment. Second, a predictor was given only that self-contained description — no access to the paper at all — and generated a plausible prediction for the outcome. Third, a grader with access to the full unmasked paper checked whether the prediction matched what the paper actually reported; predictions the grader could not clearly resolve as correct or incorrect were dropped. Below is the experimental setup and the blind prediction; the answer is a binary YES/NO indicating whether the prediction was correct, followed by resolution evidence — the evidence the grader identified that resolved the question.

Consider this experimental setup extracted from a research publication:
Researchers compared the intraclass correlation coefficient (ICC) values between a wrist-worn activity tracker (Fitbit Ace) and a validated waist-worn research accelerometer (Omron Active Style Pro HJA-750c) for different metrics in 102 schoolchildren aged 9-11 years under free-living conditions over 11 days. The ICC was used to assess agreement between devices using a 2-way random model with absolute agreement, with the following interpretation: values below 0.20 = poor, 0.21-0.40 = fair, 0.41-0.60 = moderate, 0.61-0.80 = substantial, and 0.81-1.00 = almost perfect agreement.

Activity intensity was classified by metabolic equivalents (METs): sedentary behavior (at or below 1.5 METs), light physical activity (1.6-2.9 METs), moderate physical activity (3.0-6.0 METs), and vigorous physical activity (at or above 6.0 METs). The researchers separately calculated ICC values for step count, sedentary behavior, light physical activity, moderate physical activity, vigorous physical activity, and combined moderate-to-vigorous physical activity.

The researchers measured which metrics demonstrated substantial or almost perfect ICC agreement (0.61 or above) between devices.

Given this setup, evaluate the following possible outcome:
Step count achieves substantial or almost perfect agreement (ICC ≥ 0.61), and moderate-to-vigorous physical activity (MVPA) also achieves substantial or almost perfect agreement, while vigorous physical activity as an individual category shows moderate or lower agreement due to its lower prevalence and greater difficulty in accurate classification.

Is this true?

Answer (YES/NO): NO